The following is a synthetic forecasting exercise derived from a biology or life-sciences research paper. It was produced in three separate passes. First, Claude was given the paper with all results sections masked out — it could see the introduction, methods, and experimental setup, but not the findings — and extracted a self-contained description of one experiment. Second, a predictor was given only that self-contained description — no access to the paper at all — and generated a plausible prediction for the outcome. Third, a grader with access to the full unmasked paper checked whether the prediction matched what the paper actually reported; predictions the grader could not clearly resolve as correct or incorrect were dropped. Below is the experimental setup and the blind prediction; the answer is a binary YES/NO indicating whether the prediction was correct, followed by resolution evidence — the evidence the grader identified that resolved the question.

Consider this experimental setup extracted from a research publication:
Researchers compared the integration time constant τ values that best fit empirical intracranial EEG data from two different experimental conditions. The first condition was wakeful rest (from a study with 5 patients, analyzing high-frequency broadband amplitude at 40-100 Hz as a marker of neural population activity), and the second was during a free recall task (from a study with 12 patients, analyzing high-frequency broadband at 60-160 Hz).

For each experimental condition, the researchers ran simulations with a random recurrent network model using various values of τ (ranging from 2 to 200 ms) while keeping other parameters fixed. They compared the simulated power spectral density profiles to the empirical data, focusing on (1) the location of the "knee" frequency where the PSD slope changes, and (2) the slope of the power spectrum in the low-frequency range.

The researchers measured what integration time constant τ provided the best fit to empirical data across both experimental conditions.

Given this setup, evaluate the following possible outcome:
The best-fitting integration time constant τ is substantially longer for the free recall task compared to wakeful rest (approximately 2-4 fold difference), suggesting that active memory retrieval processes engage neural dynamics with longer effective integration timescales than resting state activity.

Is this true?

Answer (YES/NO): NO